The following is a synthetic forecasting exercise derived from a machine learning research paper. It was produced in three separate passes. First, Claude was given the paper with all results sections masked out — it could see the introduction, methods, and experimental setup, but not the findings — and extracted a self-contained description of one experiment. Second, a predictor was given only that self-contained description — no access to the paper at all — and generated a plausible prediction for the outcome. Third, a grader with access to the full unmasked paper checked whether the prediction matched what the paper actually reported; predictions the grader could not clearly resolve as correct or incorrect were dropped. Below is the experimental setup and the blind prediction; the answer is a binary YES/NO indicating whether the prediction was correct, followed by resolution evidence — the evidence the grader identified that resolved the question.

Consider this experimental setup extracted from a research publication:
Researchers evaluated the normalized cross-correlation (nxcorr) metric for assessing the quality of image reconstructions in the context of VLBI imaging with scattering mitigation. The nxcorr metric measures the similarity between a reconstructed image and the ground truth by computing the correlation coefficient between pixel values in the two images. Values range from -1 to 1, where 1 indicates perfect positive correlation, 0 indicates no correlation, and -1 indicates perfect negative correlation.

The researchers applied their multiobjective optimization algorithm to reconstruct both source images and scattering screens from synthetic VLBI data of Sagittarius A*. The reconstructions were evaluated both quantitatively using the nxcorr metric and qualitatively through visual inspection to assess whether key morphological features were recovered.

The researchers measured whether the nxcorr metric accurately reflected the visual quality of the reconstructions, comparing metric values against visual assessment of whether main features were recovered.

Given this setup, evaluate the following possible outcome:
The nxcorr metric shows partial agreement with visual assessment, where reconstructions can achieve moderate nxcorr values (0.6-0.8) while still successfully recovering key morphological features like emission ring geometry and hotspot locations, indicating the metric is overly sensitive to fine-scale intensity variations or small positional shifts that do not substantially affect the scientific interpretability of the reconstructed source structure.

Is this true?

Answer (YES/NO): NO